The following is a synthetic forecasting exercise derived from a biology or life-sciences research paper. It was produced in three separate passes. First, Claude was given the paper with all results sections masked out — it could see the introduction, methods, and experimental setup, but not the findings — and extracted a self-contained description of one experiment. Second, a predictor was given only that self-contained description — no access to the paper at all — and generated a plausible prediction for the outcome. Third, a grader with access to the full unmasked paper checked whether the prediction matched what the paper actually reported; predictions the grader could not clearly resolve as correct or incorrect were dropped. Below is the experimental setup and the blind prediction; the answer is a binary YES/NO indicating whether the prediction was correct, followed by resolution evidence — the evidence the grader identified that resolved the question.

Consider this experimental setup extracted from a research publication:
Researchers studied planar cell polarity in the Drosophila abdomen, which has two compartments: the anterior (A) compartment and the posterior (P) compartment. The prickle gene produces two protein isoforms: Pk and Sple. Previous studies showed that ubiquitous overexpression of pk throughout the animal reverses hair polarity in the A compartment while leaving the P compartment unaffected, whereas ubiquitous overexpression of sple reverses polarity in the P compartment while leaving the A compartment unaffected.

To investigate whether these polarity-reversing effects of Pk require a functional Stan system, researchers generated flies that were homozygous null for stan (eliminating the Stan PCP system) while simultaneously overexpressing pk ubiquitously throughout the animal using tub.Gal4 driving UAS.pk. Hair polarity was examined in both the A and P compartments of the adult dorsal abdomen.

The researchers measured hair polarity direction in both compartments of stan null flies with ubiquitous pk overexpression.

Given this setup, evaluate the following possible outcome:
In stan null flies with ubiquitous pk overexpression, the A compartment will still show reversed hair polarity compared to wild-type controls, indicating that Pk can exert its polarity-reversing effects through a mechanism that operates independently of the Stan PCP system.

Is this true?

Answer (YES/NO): YES